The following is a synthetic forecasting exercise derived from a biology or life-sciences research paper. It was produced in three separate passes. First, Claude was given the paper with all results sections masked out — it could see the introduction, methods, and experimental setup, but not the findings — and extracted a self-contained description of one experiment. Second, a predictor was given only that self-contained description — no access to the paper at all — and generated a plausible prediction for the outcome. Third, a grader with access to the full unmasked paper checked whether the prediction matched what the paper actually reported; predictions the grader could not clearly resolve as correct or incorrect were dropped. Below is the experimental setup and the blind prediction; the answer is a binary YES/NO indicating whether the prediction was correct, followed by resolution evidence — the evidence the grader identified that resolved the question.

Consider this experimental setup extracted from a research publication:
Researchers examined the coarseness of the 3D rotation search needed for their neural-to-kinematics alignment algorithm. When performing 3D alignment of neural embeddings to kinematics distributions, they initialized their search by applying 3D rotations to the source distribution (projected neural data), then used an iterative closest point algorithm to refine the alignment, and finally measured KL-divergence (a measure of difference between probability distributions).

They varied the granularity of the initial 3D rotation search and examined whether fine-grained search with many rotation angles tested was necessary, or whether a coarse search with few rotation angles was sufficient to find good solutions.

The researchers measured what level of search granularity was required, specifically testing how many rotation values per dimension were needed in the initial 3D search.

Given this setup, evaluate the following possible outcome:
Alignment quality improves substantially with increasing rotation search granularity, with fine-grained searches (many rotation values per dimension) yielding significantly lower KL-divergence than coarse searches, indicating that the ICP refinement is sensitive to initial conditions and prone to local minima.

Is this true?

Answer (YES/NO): NO